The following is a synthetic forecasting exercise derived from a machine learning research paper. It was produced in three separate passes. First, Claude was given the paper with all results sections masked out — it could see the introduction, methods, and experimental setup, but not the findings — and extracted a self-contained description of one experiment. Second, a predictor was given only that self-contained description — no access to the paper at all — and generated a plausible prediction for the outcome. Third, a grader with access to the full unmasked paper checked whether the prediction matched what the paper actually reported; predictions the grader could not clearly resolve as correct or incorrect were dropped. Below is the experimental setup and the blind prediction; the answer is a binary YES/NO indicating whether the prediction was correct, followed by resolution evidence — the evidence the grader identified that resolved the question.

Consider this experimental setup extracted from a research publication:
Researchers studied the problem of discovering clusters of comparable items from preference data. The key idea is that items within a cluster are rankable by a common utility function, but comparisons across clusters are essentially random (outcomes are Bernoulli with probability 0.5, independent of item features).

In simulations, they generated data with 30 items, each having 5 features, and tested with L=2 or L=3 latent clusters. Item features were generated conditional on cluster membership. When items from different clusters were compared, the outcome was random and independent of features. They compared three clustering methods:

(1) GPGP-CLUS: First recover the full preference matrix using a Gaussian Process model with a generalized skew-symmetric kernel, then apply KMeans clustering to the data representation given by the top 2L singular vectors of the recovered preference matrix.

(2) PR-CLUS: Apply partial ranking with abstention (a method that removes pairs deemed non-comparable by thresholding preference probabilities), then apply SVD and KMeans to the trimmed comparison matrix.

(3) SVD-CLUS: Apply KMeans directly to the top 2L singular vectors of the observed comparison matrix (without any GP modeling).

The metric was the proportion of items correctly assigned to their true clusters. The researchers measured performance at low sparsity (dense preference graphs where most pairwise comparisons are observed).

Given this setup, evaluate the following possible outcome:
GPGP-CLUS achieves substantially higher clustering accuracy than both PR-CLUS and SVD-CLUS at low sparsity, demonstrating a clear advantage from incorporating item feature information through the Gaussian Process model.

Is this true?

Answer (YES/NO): NO